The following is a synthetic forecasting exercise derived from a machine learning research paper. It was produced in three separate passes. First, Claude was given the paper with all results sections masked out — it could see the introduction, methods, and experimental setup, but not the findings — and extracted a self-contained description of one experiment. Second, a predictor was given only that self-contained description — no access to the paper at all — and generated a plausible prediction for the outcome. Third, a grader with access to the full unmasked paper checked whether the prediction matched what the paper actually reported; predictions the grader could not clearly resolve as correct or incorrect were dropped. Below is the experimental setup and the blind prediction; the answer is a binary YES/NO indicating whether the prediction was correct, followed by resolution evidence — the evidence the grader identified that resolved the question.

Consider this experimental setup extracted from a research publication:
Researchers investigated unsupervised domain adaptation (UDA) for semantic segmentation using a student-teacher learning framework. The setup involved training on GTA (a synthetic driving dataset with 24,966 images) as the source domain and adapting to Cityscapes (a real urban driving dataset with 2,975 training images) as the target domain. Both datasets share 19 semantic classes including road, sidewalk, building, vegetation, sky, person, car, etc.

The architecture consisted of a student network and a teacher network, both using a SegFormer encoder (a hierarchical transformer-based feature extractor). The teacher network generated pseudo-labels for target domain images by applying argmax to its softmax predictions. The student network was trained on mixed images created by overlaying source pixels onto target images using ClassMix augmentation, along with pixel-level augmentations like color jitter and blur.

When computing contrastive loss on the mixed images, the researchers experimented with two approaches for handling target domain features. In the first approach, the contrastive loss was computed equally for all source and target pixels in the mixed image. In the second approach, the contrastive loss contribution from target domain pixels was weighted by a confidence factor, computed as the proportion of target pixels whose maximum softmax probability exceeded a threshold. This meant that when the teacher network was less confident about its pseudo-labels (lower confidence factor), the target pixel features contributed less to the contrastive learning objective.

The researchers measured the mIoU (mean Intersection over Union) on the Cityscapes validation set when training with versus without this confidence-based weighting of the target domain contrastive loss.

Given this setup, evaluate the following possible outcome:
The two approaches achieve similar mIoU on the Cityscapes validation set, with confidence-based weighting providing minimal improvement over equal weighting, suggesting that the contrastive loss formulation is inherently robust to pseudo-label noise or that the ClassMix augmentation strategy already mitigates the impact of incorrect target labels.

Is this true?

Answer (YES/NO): NO